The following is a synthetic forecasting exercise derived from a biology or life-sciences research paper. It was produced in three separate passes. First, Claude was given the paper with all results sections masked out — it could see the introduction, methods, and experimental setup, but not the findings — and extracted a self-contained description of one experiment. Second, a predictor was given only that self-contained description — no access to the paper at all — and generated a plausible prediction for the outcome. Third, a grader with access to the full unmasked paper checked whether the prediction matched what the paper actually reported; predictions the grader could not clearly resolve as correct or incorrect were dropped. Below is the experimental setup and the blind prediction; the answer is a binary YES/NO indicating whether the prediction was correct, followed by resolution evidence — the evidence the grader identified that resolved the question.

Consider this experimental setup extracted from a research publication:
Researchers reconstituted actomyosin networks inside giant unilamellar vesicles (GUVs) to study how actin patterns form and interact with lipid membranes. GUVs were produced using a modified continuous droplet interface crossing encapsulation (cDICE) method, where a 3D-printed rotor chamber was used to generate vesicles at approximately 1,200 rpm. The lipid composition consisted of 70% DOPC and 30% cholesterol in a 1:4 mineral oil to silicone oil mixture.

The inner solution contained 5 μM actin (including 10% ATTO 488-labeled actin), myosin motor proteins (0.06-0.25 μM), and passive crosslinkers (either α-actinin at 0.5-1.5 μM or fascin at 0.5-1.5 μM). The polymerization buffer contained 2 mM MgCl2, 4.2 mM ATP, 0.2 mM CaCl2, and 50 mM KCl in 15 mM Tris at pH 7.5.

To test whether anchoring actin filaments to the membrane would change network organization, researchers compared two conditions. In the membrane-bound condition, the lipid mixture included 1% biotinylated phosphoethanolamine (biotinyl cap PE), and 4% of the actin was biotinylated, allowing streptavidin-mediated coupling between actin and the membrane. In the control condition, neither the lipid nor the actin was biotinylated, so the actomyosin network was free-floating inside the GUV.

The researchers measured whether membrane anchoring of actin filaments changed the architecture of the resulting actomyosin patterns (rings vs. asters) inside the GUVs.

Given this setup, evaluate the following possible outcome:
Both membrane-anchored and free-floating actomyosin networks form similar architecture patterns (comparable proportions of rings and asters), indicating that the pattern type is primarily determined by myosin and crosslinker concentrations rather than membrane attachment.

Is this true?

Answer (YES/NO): YES